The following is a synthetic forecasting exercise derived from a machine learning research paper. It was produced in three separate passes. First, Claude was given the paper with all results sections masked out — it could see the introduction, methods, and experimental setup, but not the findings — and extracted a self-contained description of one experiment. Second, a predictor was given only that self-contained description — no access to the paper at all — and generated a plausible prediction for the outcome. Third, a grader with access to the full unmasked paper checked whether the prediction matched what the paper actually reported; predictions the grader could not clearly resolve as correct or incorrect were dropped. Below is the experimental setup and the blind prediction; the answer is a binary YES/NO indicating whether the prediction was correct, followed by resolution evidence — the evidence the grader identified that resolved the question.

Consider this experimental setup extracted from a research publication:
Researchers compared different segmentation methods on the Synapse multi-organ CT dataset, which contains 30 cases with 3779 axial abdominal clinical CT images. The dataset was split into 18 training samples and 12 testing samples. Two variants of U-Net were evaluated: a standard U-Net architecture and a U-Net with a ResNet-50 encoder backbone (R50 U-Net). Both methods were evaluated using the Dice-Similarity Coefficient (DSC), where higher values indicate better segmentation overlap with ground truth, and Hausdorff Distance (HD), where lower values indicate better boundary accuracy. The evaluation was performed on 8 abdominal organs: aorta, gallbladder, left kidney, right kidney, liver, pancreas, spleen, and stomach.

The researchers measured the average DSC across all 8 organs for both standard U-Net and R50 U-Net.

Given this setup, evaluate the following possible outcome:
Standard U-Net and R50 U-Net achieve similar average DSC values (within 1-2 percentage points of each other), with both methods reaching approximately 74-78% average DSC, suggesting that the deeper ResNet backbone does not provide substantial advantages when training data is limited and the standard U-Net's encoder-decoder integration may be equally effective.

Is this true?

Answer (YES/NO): NO